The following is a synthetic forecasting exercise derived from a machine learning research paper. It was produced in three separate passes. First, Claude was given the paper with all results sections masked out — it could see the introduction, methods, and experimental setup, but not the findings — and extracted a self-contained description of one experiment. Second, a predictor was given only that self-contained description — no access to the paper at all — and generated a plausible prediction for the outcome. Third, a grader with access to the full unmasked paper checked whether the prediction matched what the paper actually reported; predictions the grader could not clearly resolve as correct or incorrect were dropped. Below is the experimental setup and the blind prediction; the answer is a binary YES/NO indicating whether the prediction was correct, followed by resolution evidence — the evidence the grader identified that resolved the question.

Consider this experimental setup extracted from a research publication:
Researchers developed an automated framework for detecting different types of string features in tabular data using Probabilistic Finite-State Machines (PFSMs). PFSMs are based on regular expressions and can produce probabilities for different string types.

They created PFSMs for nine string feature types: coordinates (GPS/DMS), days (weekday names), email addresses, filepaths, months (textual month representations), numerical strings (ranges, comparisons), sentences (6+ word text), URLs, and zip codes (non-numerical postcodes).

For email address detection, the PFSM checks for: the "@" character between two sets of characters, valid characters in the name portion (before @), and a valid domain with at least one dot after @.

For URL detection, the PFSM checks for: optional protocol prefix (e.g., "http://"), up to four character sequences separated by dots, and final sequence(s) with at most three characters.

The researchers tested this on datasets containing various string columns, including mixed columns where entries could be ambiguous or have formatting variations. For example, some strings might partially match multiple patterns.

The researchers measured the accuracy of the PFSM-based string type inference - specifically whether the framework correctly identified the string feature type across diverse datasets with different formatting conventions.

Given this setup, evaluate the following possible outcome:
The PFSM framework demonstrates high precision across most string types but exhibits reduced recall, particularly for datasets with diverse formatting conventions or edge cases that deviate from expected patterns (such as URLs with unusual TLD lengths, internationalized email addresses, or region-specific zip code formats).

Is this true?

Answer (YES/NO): NO